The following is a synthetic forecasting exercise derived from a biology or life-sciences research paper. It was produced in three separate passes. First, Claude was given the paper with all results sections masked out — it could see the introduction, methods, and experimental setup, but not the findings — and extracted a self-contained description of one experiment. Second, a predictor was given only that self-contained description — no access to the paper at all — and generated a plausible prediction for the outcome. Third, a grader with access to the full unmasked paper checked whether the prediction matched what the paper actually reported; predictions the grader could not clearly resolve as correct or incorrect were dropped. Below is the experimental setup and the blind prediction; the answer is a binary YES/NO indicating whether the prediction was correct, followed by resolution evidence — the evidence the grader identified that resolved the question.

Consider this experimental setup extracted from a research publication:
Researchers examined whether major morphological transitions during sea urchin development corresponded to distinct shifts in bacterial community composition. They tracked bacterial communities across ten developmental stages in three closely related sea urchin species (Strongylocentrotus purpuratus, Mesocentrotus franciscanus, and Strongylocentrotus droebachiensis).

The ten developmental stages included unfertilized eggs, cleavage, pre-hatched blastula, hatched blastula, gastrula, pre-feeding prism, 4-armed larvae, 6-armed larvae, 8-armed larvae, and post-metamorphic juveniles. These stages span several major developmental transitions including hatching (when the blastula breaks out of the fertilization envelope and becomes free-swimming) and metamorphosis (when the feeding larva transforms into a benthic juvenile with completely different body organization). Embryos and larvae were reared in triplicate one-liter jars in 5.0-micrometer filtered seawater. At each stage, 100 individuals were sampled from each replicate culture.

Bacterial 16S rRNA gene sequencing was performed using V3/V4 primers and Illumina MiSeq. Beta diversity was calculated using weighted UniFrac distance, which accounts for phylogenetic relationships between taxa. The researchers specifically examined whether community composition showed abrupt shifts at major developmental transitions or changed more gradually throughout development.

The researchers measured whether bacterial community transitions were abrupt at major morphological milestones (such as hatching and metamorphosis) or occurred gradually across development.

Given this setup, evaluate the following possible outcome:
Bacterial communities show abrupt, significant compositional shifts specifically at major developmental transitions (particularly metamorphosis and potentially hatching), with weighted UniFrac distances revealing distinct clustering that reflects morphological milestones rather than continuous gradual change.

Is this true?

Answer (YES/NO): NO